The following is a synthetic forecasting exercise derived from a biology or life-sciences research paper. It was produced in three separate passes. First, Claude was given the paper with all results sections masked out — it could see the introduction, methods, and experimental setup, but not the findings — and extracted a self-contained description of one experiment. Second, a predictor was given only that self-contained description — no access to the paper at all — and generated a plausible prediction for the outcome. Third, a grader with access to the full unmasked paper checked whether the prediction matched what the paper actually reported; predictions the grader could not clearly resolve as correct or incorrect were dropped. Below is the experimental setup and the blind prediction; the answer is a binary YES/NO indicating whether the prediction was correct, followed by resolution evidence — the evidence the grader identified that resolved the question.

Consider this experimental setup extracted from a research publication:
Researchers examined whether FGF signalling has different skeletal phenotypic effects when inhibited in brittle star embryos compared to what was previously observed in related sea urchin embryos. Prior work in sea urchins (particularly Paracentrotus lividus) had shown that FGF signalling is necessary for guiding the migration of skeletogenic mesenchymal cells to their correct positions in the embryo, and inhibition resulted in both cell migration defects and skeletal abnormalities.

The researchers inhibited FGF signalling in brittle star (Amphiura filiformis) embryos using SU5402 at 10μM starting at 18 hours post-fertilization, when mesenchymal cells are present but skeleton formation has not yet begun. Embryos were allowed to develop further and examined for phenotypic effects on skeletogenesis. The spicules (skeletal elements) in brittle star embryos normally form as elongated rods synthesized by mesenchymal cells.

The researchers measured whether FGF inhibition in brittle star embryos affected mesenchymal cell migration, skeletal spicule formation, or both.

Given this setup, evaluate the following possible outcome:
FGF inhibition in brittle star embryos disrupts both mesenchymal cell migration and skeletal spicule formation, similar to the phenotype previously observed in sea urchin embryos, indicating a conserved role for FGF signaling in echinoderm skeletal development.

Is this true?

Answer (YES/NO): NO